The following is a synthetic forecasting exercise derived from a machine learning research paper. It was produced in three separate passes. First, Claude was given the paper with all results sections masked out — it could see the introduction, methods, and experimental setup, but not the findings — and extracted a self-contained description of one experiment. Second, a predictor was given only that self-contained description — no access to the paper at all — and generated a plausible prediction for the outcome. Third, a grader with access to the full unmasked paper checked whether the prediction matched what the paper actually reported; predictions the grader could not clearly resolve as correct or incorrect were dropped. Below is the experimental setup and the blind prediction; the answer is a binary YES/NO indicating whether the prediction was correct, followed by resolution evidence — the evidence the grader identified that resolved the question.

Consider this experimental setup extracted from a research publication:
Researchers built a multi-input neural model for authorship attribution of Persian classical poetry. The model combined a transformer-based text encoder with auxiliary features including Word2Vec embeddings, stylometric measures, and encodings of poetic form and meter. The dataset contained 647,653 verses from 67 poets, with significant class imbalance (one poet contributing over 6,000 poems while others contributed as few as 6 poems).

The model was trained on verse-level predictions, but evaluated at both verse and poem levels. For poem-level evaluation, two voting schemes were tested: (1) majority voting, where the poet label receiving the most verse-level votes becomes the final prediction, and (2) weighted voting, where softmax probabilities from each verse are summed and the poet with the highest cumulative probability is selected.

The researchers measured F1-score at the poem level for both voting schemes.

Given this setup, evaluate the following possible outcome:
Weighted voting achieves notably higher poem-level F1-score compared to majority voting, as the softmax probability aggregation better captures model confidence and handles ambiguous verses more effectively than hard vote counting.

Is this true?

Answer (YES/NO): YES